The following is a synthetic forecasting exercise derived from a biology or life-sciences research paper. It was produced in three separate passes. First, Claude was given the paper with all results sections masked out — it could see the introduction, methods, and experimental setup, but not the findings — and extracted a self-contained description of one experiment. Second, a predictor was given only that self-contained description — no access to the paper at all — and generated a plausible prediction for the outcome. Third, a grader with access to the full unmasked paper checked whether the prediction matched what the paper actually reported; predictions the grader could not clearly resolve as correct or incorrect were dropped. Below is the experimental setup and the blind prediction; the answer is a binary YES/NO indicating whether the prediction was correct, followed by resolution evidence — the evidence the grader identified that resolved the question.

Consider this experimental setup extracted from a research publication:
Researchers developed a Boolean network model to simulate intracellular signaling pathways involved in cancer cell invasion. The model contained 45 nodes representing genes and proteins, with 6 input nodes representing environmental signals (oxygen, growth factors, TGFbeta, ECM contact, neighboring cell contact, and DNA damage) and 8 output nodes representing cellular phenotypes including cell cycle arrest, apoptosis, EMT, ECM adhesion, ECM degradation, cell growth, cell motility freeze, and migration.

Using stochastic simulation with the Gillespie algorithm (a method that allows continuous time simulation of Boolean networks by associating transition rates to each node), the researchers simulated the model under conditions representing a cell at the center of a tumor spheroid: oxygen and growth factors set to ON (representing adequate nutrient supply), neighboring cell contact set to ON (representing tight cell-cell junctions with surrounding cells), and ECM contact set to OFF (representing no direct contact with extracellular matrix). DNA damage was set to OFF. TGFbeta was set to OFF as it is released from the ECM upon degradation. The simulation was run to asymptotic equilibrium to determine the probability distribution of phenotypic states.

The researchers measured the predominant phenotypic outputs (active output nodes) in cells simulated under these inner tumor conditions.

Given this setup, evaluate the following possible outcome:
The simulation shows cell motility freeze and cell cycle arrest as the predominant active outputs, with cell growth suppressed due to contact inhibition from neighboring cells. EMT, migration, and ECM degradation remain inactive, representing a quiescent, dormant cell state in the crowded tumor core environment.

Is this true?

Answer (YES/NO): NO